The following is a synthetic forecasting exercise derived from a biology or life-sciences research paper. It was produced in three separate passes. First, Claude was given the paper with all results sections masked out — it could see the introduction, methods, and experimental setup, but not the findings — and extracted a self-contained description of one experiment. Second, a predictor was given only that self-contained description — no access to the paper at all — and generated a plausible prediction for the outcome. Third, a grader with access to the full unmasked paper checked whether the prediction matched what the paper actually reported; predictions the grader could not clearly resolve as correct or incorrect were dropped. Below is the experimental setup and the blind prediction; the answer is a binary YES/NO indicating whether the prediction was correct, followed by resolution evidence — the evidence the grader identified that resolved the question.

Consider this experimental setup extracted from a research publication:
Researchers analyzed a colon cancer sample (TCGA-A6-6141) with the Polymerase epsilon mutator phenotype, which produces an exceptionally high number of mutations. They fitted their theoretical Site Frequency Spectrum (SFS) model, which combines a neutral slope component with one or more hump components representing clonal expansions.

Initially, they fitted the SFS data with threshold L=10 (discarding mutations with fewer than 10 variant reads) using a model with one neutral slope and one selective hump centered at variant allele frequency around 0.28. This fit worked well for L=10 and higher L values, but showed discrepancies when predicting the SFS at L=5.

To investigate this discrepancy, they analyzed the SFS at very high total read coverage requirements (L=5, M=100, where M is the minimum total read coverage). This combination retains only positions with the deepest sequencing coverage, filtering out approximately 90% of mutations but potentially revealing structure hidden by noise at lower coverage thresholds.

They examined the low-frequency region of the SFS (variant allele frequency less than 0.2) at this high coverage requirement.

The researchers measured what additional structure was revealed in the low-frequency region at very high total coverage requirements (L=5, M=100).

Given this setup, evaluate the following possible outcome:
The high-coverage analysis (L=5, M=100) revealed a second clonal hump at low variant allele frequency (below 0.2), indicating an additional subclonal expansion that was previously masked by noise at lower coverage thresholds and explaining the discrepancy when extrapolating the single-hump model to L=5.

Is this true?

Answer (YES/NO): YES